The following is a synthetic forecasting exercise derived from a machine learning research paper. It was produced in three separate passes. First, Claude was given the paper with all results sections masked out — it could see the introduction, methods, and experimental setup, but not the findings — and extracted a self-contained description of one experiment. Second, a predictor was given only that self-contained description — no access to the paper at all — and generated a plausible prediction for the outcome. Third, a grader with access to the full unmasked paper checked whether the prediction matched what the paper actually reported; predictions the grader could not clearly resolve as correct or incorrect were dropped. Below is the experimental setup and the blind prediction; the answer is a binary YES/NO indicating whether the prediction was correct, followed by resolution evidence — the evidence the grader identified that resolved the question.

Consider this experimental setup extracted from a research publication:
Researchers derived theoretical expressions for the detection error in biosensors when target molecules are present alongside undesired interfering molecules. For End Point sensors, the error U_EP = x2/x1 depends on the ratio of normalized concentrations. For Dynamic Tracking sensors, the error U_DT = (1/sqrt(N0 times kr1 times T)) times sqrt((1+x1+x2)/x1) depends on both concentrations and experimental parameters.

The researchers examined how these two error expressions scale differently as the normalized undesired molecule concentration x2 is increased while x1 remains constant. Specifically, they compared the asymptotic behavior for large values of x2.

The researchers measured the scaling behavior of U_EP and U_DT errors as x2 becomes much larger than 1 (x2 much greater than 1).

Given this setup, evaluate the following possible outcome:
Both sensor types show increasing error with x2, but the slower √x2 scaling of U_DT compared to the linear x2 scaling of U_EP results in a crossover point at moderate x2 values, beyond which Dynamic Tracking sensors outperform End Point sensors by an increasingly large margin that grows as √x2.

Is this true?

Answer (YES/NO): YES